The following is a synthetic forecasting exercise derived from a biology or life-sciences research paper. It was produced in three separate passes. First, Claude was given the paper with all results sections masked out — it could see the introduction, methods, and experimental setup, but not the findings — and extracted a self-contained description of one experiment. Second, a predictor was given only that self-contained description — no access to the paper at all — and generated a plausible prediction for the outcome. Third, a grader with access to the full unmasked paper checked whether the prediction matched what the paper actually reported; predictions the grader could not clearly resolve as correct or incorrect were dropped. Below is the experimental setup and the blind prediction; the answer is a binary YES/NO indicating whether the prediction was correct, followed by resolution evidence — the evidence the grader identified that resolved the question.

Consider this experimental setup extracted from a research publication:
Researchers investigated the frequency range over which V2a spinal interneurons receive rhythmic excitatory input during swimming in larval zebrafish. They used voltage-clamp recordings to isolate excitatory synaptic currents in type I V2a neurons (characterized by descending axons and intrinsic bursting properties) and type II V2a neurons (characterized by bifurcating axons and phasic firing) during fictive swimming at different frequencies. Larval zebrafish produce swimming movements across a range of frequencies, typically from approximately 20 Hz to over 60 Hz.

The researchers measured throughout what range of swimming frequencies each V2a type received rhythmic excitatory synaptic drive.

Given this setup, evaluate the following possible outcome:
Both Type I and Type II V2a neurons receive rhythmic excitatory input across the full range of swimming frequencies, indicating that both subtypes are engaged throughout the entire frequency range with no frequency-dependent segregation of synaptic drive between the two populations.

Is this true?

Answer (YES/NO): NO